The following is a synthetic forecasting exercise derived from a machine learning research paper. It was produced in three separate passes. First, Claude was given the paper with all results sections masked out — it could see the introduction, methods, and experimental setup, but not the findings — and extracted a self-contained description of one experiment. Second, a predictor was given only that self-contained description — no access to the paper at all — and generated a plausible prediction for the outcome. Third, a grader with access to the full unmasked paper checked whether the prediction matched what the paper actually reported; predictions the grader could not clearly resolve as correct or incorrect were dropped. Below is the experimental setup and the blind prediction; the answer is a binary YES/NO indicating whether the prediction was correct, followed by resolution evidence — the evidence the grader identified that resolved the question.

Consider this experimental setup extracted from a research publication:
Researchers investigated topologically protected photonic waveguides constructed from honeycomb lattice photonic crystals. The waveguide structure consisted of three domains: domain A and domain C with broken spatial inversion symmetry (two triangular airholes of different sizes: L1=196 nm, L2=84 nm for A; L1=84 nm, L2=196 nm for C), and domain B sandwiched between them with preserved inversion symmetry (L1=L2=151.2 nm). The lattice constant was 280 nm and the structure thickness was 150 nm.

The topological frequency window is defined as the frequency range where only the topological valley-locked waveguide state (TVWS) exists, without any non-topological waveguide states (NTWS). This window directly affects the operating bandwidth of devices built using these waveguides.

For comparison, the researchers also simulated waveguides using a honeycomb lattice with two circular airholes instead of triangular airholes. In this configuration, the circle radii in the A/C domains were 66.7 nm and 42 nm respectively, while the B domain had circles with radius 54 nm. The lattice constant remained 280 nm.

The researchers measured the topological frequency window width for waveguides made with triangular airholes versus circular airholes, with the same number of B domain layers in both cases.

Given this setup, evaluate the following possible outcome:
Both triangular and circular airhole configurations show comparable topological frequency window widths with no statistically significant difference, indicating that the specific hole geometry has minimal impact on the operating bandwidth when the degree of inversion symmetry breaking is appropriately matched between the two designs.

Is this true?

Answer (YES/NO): NO